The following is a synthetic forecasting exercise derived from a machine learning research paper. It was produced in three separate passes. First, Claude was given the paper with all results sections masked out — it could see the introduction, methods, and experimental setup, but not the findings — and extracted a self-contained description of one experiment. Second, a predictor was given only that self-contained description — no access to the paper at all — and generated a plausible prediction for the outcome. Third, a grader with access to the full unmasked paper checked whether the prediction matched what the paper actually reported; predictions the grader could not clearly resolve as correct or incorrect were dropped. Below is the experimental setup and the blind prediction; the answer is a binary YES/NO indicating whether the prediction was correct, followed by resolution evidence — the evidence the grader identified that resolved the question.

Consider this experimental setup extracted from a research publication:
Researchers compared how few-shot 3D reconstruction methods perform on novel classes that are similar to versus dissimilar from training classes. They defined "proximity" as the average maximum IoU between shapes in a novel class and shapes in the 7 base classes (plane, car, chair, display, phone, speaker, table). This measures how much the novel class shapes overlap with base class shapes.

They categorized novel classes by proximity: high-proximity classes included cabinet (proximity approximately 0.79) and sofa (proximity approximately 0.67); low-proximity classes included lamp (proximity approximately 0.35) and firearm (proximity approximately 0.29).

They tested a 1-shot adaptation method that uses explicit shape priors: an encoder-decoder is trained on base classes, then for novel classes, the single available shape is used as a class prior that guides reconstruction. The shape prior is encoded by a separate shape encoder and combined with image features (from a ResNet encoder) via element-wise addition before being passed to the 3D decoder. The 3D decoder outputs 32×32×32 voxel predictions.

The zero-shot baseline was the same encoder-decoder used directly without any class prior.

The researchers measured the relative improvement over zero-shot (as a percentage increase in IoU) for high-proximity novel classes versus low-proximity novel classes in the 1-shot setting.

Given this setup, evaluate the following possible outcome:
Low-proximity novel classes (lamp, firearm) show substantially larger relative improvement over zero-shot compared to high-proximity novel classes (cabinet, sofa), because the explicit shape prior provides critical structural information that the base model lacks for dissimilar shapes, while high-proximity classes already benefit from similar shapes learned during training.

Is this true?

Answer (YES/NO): YES